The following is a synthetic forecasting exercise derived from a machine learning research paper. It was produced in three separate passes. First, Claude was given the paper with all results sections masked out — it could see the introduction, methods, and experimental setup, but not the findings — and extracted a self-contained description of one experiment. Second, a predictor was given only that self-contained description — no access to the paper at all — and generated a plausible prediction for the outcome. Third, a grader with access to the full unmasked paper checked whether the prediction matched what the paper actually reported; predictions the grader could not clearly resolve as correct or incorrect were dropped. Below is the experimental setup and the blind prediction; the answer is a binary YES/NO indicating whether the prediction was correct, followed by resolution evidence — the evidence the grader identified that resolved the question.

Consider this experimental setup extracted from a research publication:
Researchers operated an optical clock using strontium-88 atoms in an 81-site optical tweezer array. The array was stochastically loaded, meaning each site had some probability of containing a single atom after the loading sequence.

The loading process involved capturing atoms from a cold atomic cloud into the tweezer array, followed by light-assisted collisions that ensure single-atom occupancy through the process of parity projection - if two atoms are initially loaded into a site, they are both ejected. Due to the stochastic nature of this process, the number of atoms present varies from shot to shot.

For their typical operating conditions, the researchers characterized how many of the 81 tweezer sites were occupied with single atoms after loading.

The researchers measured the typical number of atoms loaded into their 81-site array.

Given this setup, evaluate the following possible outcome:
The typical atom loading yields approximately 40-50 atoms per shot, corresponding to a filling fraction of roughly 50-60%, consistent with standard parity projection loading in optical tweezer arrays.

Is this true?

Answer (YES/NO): YES